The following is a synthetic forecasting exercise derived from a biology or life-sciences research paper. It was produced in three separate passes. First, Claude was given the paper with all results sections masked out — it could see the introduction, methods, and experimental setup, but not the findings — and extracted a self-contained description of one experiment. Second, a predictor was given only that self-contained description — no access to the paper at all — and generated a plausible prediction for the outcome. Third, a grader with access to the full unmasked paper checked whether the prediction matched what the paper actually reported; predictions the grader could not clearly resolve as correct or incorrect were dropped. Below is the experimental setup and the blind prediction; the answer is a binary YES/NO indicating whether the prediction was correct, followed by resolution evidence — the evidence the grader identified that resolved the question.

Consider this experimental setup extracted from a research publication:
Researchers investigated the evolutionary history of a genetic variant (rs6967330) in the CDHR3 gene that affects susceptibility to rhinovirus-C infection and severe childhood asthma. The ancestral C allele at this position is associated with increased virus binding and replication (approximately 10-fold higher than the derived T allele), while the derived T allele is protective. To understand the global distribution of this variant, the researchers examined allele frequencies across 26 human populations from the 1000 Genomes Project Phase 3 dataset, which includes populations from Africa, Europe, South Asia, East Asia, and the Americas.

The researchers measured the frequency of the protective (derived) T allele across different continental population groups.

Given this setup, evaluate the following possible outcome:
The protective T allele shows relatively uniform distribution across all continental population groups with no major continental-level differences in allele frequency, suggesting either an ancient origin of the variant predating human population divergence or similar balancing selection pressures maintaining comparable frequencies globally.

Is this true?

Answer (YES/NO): NO